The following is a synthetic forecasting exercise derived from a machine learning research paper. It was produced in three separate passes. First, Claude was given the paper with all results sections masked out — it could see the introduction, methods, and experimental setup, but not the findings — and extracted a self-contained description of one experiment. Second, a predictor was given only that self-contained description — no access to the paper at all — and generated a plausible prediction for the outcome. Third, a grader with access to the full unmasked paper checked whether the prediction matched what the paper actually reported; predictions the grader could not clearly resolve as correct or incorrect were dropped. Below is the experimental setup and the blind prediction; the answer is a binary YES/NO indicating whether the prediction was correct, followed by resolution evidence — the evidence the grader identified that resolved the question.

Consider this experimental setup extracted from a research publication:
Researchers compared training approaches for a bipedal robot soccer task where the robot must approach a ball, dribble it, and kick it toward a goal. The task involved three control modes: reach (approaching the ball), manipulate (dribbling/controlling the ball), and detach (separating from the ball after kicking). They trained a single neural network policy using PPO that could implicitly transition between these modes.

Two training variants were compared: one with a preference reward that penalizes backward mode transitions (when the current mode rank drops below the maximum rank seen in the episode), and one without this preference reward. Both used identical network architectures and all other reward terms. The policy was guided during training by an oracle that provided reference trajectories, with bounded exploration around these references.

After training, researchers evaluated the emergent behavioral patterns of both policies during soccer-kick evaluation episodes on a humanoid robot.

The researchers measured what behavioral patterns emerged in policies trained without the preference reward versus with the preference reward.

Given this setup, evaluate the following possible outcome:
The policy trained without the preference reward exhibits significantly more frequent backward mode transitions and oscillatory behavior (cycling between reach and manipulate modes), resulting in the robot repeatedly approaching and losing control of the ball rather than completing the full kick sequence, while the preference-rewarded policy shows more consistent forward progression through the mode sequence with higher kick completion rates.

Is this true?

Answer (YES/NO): YES